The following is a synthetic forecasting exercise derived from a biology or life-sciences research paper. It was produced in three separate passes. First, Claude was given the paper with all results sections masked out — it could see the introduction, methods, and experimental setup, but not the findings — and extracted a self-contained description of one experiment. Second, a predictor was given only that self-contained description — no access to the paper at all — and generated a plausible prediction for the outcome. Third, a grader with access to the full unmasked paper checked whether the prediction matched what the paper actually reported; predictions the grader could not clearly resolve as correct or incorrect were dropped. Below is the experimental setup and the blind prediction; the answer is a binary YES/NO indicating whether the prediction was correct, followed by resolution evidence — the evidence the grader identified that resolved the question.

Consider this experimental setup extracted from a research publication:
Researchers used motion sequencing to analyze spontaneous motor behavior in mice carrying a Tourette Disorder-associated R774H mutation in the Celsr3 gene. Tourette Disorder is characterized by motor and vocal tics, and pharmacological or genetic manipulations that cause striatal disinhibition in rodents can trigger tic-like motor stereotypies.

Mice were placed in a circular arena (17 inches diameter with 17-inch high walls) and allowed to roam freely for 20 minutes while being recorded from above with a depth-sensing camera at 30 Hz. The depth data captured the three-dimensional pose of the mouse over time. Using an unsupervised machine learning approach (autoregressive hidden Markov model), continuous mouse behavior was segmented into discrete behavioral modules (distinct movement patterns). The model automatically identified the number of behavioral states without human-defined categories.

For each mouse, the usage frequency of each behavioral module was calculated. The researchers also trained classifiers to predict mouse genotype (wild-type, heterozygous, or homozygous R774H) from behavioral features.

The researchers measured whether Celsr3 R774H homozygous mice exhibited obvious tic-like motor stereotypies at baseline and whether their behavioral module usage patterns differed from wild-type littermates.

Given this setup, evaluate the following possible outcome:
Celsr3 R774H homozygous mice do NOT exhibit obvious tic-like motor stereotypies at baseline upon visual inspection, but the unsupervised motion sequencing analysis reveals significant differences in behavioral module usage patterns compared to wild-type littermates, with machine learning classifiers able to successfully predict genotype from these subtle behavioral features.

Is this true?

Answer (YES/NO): NO